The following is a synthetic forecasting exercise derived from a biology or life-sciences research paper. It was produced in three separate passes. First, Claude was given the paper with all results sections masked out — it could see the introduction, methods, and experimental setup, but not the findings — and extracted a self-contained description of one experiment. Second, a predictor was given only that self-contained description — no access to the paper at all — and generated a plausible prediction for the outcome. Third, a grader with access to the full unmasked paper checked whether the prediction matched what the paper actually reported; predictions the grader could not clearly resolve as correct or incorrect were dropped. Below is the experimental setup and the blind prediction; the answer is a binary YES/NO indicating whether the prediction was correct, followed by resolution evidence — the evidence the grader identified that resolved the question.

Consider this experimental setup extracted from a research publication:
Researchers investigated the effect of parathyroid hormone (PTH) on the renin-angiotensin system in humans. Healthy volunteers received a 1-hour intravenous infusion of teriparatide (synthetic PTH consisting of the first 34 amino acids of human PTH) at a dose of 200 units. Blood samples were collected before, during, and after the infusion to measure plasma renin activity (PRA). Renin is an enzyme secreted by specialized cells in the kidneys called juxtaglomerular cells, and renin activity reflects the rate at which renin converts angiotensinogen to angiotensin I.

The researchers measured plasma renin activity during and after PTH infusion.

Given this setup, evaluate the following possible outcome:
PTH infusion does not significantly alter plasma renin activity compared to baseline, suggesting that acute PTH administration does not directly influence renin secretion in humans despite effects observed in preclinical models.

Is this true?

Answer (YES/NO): NO